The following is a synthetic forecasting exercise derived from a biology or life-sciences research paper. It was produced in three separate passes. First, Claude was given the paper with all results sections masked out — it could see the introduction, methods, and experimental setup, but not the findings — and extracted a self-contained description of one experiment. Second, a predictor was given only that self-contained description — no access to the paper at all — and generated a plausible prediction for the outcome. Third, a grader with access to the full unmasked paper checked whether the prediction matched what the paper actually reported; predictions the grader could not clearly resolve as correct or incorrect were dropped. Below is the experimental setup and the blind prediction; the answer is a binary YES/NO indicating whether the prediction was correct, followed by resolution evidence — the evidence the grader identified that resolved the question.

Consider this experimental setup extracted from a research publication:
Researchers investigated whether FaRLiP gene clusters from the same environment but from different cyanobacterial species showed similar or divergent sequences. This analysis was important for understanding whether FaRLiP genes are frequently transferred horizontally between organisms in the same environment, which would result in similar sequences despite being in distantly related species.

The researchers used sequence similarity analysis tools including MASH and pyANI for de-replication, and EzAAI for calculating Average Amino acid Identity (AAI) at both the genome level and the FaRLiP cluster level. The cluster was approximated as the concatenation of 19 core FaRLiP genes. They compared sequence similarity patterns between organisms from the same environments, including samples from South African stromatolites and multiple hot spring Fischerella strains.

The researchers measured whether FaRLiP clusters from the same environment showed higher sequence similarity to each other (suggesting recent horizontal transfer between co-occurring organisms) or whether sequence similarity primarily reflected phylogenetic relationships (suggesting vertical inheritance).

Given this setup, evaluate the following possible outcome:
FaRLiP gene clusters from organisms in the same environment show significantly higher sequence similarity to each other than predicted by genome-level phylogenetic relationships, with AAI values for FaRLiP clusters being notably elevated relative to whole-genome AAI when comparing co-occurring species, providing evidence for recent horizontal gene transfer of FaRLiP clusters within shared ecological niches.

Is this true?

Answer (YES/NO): NO